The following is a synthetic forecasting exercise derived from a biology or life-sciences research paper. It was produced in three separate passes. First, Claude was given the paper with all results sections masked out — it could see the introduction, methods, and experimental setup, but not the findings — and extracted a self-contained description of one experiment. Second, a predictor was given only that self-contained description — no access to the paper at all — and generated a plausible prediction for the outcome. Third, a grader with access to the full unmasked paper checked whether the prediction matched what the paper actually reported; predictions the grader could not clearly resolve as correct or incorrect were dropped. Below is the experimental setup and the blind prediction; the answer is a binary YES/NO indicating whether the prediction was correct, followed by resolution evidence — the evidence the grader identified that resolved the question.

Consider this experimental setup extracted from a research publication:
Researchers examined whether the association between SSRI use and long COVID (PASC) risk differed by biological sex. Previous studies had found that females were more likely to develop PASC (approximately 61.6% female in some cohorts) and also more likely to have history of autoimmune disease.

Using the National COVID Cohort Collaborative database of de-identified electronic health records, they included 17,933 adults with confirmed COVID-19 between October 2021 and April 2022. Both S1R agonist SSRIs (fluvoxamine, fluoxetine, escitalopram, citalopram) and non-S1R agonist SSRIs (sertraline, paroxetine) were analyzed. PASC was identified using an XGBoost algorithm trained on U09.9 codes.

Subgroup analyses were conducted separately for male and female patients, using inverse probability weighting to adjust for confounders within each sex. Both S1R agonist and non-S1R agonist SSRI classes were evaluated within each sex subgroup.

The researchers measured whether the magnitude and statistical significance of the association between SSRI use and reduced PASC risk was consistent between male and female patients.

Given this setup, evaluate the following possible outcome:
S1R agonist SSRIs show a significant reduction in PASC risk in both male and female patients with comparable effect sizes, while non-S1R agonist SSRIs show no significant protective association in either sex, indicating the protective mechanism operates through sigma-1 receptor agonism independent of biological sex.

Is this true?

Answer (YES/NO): NO